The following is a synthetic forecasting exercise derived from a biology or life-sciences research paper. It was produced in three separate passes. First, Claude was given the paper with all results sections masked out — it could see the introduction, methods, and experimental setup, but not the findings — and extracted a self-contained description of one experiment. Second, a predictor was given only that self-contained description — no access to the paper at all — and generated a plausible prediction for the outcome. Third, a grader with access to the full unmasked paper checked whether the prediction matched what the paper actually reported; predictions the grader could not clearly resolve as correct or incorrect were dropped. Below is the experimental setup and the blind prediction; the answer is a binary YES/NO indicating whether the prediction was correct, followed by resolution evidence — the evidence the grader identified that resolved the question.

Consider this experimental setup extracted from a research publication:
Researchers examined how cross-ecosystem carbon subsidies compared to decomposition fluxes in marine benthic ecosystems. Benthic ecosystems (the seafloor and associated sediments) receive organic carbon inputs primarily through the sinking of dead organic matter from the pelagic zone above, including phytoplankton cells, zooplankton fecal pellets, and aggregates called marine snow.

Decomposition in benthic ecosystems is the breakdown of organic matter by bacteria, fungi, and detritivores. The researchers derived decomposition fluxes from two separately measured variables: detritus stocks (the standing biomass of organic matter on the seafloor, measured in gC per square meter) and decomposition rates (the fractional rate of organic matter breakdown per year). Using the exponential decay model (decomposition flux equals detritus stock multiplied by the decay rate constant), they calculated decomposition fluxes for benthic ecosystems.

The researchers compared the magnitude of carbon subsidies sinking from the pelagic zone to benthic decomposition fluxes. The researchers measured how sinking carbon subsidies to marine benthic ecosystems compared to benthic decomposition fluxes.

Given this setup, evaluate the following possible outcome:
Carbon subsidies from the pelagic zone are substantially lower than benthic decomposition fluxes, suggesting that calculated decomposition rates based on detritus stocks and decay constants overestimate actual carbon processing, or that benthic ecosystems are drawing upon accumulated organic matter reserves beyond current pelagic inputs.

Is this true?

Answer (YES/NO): NO